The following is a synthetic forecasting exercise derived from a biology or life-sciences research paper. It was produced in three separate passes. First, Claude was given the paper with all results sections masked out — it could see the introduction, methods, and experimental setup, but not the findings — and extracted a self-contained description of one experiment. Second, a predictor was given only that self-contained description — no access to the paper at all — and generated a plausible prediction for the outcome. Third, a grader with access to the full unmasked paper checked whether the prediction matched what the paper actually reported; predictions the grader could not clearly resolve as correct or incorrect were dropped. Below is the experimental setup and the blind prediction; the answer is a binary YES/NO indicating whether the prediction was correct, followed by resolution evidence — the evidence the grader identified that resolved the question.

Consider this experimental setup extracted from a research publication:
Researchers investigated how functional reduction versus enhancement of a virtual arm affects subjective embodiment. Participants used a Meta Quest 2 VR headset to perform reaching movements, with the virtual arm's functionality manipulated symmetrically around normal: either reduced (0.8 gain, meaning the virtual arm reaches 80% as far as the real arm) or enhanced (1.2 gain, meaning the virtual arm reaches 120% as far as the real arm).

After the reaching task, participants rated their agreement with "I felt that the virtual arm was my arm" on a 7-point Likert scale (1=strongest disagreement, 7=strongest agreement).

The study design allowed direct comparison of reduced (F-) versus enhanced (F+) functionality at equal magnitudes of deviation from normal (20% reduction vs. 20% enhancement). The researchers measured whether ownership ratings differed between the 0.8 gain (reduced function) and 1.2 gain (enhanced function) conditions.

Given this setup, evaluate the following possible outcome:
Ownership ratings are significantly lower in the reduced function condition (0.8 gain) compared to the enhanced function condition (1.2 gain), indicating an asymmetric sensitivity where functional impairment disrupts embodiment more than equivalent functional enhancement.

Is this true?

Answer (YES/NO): NO